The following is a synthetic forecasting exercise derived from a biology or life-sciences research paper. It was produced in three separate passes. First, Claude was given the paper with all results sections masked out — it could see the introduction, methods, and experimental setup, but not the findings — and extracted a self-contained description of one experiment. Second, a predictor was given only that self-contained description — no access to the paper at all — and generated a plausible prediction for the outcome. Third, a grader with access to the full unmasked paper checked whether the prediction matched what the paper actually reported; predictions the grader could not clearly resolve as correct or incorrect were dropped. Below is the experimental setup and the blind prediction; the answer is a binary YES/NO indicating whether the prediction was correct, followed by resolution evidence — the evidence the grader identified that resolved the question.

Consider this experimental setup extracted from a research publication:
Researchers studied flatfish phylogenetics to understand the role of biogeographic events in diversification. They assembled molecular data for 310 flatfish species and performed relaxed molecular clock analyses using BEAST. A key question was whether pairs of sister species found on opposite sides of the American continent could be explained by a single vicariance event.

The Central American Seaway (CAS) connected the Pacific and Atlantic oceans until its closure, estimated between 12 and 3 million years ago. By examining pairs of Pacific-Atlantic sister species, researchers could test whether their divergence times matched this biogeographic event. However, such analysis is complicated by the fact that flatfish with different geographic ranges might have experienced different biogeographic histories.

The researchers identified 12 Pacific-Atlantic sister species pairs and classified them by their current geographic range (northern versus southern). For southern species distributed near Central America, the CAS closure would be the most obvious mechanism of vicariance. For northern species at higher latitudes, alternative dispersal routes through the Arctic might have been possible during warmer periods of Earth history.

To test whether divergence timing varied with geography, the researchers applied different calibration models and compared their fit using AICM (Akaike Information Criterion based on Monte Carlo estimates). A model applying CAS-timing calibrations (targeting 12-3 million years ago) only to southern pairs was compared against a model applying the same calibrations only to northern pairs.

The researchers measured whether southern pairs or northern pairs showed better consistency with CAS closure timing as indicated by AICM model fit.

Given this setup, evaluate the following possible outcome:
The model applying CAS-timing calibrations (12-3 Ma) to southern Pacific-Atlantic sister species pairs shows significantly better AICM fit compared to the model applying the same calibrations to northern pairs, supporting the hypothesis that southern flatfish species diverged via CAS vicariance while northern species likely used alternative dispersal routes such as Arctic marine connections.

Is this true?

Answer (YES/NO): NO